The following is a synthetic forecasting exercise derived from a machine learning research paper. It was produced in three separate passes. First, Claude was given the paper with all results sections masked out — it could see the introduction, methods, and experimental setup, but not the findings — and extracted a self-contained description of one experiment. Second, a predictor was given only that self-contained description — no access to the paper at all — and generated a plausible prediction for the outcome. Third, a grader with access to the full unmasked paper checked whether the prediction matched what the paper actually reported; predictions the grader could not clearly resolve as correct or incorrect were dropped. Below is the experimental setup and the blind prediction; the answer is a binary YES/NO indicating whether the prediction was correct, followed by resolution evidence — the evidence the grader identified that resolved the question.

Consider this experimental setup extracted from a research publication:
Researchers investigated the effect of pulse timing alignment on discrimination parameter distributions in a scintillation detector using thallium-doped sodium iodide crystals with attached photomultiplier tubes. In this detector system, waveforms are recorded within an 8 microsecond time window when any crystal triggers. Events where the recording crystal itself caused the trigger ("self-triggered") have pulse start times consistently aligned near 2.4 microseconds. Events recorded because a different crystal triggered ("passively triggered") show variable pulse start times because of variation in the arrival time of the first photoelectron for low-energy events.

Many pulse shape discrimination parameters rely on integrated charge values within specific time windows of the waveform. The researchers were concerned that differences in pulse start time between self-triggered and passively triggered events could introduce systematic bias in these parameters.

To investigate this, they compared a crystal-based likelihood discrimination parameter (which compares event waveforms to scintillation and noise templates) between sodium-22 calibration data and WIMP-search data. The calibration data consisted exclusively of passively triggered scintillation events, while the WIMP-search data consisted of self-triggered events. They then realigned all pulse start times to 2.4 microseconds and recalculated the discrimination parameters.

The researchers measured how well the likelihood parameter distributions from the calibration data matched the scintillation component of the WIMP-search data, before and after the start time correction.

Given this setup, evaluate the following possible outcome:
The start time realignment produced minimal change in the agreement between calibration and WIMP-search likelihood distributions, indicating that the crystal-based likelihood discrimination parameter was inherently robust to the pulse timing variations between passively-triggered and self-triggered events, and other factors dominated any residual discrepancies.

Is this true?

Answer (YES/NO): NO